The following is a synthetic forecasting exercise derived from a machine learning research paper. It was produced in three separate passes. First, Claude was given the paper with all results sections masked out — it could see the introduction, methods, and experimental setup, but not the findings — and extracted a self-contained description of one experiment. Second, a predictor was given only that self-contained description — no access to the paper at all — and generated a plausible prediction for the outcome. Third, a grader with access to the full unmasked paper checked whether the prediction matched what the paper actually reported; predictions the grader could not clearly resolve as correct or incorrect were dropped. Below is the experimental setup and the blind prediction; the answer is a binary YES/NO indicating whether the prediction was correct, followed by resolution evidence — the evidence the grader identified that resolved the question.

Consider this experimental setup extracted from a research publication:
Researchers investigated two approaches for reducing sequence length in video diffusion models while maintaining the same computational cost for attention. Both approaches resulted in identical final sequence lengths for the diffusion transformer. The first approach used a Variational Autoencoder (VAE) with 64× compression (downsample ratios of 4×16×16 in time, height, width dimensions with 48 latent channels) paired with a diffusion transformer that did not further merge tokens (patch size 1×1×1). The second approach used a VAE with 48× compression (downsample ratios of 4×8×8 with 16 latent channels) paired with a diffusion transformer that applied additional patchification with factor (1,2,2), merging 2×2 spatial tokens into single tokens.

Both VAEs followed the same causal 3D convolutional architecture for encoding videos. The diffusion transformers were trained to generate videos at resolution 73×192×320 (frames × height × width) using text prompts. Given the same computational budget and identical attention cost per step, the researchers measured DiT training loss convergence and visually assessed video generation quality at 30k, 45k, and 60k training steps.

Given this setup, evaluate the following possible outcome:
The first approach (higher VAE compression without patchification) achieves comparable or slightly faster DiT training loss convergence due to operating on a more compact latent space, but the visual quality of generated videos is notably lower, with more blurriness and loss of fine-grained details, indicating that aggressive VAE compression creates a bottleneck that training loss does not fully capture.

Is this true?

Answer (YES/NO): NO